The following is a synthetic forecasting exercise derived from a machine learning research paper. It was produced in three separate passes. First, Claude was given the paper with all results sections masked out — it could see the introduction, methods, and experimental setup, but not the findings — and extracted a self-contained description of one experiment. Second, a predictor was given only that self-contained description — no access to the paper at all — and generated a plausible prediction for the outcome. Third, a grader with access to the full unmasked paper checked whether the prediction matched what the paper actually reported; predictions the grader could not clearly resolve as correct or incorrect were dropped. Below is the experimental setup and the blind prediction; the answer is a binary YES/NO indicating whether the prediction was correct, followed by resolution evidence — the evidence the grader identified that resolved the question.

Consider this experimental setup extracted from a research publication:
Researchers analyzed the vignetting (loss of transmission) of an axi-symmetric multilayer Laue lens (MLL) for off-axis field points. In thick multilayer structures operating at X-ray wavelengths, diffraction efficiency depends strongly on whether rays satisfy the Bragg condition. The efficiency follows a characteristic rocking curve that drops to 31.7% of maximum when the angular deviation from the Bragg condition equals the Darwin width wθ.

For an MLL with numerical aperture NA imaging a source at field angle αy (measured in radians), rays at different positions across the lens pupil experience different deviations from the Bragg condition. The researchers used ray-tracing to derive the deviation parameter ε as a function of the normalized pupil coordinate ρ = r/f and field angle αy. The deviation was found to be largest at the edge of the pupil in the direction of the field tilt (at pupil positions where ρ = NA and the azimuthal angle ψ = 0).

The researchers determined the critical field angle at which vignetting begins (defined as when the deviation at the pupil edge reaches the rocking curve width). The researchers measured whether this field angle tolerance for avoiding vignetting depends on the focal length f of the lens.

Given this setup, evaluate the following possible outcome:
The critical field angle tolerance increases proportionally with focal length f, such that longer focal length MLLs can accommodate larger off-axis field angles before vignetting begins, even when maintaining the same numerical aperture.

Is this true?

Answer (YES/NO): NO